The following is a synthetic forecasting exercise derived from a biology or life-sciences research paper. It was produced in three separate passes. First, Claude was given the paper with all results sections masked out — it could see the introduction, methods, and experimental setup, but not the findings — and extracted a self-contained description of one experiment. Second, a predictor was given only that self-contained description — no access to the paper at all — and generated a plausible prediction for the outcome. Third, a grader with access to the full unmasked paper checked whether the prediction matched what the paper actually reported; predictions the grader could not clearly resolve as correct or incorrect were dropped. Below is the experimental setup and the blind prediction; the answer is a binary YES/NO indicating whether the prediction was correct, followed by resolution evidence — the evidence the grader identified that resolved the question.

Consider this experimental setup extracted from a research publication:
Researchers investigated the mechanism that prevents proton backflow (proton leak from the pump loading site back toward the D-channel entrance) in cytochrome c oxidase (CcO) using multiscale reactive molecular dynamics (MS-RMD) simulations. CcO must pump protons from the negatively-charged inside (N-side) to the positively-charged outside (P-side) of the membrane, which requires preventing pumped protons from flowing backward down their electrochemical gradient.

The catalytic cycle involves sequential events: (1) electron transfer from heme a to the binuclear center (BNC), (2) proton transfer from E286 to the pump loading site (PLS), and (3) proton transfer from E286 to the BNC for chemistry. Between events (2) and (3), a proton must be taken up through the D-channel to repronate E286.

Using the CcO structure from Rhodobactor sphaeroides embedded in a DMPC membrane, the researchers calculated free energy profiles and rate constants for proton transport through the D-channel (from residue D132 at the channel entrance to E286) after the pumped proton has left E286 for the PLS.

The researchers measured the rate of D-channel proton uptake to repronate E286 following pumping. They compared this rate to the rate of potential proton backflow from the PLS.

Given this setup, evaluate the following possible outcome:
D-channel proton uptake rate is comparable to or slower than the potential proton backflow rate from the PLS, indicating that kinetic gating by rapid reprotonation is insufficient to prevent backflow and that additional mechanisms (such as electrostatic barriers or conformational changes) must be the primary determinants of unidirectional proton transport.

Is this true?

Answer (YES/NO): NO